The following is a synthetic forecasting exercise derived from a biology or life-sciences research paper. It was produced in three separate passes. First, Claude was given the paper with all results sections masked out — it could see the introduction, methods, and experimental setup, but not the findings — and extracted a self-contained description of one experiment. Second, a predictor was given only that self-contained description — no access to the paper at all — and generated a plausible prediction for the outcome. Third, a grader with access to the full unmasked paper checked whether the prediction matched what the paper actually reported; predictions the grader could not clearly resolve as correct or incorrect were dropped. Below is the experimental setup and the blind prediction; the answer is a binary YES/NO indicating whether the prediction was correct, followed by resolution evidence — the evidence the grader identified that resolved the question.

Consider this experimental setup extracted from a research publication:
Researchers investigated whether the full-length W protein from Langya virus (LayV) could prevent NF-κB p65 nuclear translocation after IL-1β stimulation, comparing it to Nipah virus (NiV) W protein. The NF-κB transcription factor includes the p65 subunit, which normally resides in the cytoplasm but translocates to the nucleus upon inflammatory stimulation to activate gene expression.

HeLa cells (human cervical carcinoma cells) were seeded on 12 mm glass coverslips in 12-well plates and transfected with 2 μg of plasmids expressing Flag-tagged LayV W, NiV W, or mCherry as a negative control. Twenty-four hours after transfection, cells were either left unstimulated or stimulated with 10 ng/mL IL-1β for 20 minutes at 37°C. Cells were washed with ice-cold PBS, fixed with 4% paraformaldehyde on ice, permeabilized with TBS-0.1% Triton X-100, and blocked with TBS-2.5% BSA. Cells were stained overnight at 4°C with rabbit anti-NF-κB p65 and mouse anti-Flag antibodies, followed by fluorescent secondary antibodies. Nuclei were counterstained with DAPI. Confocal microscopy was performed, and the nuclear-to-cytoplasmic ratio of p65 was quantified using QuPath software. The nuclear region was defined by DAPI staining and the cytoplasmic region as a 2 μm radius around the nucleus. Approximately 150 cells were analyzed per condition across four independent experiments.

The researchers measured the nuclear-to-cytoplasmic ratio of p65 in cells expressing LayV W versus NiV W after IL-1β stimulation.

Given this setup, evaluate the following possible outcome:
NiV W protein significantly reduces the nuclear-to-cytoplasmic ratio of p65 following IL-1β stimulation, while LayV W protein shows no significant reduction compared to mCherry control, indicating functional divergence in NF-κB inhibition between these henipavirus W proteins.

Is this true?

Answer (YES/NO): YES